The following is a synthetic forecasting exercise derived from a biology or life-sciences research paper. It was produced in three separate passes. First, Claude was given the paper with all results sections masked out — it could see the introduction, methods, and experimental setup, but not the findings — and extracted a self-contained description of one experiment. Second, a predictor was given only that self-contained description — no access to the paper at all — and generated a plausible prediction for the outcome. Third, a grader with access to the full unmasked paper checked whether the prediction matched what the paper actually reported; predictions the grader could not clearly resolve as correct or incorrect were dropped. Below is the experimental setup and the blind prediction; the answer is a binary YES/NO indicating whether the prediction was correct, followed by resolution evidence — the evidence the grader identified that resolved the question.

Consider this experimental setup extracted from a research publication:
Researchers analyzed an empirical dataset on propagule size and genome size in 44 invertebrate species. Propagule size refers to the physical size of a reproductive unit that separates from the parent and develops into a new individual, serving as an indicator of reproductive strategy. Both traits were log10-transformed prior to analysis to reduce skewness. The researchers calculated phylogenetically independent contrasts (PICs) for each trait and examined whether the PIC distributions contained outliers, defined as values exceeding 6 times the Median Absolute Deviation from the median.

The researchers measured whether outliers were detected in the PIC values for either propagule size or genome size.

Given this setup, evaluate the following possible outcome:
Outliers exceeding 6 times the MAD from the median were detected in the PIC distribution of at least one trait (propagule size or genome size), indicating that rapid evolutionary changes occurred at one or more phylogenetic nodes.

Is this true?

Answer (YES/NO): YES